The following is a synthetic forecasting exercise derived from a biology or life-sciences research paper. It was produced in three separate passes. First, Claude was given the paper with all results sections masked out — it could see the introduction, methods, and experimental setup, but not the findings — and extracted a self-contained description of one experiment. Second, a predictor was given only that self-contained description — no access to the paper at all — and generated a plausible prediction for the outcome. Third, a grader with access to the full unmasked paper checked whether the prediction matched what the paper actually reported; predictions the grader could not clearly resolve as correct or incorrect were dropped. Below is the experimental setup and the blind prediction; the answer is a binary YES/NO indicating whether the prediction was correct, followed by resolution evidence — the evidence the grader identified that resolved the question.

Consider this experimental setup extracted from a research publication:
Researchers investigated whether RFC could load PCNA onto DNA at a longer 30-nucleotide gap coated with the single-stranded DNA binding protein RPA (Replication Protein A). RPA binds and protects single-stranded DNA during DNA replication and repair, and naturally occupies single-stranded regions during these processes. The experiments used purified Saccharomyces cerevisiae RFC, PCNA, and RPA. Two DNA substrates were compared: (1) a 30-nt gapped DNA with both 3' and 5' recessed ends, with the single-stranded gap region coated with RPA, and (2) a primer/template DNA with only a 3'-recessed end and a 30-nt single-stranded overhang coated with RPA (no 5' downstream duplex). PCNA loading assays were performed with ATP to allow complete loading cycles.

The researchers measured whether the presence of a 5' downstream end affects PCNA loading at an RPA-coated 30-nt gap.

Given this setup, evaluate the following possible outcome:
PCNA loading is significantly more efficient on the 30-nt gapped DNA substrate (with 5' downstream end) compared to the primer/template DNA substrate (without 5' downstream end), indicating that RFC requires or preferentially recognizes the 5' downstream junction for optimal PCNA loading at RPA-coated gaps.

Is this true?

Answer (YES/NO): YES